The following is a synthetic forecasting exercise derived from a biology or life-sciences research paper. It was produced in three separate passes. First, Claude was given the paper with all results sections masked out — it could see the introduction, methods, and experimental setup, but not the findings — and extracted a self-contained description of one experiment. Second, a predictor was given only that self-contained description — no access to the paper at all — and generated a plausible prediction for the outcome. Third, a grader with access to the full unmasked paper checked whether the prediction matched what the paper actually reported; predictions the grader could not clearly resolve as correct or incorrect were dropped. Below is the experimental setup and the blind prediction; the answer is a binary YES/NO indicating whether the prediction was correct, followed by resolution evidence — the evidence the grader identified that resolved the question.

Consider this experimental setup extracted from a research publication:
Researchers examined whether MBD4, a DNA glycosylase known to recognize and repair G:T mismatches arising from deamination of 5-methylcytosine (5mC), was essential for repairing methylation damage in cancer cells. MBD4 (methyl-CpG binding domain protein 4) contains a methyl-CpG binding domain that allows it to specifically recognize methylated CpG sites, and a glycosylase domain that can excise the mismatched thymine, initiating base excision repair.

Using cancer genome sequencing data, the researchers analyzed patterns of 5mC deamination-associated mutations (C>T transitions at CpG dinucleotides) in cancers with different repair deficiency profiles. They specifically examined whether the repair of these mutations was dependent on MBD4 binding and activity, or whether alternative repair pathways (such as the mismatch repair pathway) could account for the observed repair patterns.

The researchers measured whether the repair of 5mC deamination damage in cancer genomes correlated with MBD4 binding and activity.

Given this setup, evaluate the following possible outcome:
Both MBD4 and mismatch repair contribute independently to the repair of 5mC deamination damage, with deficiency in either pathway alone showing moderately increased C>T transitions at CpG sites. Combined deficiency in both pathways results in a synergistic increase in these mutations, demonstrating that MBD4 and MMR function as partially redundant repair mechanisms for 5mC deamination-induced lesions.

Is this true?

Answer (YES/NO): NO